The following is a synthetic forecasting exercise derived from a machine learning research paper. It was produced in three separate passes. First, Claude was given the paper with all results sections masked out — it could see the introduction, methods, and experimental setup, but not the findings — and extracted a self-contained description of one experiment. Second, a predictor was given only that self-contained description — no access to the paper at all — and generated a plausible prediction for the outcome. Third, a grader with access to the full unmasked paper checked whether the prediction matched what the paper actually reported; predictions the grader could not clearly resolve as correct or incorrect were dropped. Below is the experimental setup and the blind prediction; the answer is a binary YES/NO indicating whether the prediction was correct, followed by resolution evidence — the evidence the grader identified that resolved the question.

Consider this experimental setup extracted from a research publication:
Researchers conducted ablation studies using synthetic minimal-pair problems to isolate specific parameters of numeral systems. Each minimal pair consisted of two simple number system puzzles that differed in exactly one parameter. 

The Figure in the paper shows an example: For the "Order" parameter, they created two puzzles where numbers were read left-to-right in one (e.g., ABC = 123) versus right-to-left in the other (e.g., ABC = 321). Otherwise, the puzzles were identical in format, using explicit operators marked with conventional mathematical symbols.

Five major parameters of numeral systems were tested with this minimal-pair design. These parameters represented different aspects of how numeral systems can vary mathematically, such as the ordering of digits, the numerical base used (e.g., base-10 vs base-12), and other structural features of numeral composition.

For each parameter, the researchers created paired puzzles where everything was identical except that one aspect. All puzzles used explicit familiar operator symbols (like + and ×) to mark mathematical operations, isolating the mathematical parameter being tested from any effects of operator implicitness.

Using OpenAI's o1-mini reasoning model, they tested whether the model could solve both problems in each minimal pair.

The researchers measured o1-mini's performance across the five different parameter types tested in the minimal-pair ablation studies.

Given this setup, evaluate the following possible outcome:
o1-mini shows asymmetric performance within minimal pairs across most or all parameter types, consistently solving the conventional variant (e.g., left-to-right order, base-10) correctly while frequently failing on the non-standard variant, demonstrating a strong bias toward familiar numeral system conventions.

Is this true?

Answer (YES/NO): NO